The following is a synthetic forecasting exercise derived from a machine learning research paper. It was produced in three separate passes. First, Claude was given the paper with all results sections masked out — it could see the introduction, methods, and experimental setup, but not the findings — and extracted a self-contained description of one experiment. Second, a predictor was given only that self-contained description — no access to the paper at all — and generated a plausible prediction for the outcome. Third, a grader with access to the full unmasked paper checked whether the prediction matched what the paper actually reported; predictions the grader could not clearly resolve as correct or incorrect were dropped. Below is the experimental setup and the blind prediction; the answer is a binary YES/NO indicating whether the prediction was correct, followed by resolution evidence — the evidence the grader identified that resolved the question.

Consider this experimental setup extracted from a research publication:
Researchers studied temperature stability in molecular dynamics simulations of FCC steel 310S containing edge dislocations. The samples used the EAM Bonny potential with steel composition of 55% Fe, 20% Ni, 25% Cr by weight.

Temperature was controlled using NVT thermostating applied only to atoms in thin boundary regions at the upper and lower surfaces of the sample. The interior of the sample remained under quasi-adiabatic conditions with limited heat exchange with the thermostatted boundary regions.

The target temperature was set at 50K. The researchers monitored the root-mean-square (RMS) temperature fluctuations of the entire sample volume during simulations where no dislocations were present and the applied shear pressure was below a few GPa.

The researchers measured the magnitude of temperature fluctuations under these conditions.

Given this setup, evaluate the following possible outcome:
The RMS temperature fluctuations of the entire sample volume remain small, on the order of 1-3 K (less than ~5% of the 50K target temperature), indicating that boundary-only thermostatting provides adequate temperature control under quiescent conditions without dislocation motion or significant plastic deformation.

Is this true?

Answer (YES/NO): NO